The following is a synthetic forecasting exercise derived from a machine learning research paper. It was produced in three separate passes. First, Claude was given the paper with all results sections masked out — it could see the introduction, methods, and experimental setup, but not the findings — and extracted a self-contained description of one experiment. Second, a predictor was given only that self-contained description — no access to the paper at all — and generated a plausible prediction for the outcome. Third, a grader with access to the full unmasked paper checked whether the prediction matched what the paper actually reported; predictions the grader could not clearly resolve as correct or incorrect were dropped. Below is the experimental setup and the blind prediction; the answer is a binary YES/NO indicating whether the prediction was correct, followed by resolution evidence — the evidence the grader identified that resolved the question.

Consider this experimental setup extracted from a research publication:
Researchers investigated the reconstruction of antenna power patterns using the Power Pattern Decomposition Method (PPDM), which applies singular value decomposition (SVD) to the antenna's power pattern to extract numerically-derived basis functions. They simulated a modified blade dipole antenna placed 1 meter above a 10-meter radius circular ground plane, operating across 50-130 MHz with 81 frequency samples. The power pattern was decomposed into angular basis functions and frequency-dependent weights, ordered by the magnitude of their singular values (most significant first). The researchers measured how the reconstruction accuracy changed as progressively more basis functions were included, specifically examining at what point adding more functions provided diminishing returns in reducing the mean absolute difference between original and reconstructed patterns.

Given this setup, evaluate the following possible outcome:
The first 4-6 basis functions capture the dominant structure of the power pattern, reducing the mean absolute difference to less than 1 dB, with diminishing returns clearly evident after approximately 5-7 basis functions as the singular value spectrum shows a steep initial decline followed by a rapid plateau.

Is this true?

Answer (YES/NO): NO